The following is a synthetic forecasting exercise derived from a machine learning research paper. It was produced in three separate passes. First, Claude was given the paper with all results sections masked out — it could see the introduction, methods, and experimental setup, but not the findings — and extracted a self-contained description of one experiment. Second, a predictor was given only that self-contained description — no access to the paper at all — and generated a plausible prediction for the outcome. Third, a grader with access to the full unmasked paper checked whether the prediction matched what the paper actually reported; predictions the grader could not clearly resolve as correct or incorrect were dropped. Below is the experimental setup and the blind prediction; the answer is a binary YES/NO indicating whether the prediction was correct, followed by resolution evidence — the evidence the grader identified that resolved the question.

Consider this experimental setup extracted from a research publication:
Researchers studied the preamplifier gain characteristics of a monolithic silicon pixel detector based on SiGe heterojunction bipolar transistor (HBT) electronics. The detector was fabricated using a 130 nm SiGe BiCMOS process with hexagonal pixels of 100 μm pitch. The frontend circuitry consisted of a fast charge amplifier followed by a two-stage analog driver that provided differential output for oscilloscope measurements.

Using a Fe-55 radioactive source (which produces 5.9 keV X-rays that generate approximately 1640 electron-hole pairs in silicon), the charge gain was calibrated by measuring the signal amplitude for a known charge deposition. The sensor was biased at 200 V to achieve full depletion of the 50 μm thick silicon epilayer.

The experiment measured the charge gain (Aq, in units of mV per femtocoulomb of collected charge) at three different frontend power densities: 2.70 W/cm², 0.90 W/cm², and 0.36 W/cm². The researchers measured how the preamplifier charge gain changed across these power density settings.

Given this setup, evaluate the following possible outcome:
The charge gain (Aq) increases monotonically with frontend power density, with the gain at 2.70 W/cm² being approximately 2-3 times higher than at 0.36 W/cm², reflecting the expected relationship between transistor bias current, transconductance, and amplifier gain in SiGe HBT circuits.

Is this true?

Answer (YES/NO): YES